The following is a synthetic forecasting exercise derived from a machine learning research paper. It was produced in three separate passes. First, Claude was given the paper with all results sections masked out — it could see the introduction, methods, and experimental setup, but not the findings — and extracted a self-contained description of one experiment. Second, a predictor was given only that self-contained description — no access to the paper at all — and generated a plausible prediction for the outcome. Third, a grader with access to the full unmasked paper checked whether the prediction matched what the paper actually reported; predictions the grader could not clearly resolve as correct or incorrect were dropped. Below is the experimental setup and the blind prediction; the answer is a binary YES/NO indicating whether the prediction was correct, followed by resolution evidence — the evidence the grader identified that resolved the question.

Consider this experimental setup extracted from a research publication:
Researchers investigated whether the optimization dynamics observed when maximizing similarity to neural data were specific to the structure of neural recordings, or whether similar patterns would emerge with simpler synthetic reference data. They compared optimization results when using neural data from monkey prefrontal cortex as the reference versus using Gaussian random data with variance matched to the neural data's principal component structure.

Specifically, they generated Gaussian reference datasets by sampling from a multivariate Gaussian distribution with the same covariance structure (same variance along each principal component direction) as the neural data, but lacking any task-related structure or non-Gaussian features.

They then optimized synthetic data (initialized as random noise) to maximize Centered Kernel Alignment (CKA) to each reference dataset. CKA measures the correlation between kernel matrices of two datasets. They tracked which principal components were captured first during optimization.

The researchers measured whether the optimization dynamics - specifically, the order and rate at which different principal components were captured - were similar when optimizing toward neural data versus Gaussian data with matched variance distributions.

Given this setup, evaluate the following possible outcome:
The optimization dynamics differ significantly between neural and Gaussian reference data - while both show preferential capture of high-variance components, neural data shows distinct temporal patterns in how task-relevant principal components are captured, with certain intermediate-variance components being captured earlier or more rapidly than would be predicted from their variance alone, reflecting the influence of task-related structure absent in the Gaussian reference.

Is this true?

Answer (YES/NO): NO